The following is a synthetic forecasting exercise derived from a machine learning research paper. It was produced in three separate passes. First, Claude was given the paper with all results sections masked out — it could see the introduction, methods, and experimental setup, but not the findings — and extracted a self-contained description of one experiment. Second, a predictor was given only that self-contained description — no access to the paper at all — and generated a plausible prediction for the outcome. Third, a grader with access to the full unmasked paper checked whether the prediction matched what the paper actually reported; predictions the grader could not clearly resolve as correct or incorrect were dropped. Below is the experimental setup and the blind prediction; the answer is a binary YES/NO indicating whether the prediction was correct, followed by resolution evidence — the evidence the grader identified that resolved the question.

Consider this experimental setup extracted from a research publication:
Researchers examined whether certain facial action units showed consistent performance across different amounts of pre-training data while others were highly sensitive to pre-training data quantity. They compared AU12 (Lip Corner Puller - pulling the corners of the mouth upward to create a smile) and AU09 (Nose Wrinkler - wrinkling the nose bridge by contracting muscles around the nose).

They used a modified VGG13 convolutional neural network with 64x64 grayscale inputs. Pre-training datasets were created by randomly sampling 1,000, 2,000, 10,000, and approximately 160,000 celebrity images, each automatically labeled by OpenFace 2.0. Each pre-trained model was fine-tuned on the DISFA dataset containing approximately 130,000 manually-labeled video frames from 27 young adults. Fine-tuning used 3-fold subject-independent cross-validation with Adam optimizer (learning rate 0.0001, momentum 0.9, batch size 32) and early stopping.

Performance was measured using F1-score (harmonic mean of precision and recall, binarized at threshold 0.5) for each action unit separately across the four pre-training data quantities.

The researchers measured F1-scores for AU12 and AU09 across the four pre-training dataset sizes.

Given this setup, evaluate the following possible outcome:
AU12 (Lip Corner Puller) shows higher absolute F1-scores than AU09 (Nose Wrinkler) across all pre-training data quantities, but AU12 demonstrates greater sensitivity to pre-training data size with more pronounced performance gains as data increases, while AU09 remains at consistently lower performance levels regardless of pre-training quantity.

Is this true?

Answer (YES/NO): NO